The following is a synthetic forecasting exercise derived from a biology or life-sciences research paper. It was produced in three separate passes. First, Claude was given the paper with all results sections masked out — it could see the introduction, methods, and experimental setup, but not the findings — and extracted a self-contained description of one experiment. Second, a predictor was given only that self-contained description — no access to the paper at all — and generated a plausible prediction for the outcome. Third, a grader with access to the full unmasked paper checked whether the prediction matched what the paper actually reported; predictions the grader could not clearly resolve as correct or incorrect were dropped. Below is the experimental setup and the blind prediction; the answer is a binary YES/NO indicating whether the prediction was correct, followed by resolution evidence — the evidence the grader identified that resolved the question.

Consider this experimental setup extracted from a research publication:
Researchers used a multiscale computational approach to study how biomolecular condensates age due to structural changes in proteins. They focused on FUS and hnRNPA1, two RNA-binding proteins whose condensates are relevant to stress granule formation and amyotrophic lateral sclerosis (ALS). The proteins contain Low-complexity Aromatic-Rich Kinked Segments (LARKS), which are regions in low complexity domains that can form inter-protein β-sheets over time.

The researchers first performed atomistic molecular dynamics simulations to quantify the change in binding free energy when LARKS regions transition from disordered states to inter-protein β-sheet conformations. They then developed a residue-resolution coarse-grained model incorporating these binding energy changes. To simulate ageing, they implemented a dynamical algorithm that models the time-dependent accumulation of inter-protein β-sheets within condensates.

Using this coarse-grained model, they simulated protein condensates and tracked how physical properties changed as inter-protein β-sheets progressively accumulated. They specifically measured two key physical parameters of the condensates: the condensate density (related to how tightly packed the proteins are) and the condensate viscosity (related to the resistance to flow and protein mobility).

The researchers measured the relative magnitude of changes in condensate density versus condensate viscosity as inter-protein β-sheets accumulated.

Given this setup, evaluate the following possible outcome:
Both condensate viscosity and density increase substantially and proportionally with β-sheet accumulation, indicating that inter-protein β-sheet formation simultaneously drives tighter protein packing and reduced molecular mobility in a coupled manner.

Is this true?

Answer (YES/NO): NO